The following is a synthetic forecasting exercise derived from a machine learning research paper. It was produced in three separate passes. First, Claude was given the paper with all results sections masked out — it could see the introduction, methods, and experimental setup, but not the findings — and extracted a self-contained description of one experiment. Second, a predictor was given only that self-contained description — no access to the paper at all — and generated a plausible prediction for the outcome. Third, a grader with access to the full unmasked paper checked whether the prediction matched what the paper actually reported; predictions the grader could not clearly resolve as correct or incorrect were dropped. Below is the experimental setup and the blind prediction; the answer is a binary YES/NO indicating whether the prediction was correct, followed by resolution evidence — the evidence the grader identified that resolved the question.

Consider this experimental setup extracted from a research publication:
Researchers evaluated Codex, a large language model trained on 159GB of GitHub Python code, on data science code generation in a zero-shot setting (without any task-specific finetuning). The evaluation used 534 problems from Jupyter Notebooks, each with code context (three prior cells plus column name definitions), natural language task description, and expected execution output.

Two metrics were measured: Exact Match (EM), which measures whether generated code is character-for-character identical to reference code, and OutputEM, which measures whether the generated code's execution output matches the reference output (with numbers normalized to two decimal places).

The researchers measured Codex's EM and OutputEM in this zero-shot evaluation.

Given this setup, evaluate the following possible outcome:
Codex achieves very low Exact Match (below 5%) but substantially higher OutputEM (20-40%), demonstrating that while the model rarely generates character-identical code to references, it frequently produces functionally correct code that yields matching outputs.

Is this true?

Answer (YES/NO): YES